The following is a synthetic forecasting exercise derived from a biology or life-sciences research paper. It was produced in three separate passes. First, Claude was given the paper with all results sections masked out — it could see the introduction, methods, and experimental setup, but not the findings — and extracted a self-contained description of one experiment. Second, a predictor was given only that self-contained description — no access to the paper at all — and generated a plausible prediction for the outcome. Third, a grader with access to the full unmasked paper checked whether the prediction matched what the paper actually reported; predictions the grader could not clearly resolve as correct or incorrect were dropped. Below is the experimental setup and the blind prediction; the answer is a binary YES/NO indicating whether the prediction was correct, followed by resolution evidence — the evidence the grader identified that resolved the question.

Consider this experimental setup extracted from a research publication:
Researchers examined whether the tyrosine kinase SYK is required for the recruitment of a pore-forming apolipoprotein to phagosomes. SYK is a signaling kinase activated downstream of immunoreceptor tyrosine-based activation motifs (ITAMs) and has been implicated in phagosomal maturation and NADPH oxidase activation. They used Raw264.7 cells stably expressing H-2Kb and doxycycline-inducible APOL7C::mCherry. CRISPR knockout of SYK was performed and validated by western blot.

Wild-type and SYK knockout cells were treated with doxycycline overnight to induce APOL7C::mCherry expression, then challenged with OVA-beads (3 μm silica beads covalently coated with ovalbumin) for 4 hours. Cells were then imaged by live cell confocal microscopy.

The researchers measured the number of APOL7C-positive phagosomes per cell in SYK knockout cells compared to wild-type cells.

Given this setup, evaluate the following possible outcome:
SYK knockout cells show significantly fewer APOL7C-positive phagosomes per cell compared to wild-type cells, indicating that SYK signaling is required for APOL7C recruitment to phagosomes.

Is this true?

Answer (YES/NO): NO